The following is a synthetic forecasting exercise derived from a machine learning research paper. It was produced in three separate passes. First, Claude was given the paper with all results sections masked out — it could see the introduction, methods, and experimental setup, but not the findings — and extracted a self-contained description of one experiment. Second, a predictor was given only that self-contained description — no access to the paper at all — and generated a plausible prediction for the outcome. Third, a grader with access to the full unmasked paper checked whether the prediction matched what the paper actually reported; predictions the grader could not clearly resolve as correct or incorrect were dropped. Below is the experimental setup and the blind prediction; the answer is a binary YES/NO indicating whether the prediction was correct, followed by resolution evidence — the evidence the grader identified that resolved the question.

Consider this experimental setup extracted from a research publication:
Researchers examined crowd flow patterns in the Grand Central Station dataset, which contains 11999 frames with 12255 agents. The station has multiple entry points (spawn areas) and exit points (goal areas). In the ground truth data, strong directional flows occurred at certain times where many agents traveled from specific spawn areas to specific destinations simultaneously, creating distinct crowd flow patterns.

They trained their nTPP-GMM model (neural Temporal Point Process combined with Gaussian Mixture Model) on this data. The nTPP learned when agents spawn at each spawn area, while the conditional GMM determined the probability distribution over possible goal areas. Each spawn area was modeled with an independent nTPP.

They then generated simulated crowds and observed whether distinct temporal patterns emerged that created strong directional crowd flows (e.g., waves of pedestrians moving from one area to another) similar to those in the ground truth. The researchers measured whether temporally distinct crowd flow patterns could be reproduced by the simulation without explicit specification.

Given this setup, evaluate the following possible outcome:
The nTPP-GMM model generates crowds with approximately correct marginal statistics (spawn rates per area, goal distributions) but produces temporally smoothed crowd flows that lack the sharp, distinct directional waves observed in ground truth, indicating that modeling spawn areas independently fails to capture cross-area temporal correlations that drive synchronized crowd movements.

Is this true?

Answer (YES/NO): NO